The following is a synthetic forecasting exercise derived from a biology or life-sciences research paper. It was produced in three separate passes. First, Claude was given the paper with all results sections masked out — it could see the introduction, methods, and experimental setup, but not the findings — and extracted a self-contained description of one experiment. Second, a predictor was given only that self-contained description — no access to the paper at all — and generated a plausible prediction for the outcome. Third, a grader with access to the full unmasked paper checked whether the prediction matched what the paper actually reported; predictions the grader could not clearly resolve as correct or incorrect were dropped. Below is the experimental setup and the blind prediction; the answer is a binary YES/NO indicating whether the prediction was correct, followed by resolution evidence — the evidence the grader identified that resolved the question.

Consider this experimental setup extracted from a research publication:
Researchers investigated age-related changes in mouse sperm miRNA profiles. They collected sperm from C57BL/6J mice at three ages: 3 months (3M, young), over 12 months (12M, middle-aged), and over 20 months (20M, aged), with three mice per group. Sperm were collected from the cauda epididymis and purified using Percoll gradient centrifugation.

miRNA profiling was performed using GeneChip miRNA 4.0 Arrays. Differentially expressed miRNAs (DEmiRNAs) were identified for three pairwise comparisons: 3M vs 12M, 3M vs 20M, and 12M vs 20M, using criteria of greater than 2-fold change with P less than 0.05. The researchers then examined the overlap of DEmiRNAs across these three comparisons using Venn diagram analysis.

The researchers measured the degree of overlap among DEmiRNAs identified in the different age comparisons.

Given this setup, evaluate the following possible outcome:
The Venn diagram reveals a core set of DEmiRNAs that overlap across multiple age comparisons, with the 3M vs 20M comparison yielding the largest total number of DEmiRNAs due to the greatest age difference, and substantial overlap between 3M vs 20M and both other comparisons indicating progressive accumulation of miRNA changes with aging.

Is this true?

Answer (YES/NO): NO